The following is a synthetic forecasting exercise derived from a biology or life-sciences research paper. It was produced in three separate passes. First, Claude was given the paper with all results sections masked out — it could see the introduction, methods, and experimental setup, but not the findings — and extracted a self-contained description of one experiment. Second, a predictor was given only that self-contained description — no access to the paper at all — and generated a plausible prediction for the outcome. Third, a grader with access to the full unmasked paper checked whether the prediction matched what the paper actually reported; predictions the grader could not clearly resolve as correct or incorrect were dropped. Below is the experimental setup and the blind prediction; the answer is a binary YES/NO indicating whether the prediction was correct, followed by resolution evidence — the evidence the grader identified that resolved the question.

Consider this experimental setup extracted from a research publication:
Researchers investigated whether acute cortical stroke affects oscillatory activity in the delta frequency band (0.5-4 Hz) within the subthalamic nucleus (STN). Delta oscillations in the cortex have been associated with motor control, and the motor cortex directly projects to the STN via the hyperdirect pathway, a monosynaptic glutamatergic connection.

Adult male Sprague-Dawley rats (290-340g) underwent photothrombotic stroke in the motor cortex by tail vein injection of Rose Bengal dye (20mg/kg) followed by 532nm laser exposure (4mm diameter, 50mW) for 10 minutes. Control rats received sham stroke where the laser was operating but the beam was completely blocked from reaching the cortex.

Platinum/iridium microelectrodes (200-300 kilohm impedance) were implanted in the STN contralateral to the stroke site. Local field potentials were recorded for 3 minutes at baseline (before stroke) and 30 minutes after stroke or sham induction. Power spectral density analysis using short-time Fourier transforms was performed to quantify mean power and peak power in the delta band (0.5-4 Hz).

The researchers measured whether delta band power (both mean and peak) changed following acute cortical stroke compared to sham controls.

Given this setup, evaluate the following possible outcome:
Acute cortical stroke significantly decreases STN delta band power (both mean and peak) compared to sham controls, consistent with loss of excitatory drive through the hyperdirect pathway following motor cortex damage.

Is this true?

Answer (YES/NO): YES